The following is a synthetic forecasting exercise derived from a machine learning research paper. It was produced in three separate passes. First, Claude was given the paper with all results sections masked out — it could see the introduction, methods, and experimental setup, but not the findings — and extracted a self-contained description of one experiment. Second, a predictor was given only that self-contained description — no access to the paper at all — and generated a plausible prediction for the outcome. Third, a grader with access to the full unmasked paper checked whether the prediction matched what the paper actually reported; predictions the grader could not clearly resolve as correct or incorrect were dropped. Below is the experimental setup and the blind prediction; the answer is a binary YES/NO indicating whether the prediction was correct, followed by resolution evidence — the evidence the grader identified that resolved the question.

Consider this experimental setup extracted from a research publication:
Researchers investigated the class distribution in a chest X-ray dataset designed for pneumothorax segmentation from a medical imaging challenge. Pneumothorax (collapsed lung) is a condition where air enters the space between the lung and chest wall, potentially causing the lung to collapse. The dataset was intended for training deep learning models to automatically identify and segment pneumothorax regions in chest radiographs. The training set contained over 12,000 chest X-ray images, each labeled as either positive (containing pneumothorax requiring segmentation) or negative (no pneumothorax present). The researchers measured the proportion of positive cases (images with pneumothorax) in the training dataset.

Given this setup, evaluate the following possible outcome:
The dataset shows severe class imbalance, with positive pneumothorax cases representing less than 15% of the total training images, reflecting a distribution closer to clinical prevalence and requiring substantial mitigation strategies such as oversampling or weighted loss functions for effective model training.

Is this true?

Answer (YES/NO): NO